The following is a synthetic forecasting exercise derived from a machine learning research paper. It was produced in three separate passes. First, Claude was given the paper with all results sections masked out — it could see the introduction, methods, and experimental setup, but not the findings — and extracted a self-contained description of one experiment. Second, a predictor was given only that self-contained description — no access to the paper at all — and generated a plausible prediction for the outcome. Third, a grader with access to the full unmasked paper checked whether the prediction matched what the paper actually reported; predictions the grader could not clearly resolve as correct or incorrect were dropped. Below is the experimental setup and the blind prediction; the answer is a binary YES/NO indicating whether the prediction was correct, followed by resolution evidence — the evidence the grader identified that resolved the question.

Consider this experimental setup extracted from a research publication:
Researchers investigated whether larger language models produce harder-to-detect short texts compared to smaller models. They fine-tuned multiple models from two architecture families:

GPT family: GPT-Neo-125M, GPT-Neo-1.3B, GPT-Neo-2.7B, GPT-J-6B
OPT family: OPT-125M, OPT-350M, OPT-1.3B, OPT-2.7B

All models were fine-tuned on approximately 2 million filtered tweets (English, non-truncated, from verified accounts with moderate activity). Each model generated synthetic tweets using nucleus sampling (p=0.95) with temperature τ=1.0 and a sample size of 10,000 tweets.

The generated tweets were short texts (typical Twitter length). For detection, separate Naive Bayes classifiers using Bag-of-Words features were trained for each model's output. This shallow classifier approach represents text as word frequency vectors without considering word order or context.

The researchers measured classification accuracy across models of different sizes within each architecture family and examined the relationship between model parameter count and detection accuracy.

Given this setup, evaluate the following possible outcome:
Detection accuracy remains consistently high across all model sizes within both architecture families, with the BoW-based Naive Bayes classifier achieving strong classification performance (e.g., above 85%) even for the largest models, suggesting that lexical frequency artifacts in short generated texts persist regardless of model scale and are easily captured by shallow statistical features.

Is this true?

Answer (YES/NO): NO